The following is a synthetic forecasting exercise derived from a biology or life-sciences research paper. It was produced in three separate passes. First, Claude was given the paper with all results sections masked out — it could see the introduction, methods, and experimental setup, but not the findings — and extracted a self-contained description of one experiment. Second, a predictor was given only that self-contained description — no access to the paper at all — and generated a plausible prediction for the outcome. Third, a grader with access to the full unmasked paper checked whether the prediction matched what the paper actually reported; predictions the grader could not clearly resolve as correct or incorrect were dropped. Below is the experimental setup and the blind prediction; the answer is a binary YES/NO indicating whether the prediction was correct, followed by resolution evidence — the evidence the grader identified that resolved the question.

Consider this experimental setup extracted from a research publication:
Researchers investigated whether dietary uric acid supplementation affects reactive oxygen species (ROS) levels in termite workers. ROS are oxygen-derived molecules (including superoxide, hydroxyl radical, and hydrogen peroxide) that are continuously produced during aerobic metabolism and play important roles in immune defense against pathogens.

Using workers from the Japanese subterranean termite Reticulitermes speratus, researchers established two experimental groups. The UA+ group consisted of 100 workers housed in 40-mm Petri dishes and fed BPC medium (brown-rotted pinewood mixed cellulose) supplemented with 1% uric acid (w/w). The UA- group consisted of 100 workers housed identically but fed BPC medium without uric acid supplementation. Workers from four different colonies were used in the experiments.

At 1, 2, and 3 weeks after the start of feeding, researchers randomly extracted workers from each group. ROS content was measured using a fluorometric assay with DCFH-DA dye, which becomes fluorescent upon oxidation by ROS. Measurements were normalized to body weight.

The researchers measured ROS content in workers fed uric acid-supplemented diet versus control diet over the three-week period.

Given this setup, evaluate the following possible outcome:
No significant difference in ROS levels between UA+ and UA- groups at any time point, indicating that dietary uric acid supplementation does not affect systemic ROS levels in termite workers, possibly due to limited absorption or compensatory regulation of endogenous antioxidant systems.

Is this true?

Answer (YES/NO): NO